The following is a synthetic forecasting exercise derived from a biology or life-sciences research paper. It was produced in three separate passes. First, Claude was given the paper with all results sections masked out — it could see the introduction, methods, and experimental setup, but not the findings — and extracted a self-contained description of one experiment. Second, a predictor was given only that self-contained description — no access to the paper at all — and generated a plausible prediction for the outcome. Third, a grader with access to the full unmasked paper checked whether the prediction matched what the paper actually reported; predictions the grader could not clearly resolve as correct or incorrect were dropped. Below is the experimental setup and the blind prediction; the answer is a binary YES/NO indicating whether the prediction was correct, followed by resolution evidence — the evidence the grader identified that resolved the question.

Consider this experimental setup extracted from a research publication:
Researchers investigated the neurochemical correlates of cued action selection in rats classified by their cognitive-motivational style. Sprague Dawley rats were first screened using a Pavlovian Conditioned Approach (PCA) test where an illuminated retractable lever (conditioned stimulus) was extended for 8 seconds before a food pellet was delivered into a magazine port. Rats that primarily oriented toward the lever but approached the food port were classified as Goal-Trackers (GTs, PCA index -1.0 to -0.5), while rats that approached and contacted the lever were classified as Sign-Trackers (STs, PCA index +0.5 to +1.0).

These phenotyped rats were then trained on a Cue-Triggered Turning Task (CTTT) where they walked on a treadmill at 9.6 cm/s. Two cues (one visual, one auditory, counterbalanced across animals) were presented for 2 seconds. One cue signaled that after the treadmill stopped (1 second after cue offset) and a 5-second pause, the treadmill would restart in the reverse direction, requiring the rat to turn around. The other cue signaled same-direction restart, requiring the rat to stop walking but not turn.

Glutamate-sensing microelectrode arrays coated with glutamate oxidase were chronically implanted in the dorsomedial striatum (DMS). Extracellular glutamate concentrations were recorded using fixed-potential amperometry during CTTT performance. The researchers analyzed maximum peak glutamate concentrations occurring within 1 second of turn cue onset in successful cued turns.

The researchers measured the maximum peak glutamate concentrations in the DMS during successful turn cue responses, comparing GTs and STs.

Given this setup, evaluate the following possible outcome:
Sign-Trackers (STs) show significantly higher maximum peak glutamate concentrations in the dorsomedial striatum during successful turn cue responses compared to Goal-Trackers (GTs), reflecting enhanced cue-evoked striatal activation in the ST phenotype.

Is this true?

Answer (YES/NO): NO